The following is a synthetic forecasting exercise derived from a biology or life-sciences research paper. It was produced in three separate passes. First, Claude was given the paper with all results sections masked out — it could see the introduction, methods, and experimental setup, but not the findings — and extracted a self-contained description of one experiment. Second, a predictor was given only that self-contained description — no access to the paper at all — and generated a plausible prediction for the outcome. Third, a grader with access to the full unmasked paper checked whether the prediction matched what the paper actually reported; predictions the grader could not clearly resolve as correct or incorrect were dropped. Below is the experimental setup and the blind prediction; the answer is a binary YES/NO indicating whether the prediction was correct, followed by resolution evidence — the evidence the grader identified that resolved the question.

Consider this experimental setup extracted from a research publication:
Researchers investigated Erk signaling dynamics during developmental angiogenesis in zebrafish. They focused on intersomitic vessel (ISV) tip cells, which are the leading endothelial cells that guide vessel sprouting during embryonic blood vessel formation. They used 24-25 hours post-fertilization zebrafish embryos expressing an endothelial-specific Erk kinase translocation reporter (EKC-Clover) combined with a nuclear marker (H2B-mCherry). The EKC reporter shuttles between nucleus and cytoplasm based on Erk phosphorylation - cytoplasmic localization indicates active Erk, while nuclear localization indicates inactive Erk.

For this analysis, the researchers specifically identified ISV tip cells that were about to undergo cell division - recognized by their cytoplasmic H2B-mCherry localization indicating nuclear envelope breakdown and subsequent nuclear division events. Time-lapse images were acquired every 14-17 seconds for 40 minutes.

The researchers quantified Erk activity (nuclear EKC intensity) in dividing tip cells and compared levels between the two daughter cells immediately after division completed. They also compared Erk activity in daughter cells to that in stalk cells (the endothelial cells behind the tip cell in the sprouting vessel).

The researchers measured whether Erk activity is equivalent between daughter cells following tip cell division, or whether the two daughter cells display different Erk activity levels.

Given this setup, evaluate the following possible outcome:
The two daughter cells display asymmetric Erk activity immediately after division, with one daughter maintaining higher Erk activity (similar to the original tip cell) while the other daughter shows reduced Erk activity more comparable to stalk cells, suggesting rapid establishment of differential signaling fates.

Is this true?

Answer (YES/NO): NO